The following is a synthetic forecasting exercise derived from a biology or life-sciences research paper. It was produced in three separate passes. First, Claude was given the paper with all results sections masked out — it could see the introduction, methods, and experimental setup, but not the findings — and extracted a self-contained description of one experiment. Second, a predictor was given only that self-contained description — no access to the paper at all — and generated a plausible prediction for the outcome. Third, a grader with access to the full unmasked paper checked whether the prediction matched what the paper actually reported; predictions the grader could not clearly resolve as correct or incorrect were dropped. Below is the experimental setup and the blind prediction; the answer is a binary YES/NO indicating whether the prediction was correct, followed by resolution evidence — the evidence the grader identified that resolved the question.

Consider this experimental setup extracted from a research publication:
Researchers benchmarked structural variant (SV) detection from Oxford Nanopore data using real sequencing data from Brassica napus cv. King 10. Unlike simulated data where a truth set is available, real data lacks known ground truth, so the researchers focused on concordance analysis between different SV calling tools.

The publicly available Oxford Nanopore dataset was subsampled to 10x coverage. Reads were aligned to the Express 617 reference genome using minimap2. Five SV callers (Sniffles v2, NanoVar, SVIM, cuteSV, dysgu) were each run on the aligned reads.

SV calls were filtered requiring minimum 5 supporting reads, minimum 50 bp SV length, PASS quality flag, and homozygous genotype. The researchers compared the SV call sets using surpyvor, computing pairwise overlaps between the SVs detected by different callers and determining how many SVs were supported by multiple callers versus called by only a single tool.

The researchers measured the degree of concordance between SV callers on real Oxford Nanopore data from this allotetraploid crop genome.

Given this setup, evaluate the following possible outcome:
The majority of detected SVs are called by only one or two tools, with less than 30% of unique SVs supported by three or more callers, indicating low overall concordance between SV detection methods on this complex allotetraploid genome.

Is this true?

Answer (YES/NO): NO